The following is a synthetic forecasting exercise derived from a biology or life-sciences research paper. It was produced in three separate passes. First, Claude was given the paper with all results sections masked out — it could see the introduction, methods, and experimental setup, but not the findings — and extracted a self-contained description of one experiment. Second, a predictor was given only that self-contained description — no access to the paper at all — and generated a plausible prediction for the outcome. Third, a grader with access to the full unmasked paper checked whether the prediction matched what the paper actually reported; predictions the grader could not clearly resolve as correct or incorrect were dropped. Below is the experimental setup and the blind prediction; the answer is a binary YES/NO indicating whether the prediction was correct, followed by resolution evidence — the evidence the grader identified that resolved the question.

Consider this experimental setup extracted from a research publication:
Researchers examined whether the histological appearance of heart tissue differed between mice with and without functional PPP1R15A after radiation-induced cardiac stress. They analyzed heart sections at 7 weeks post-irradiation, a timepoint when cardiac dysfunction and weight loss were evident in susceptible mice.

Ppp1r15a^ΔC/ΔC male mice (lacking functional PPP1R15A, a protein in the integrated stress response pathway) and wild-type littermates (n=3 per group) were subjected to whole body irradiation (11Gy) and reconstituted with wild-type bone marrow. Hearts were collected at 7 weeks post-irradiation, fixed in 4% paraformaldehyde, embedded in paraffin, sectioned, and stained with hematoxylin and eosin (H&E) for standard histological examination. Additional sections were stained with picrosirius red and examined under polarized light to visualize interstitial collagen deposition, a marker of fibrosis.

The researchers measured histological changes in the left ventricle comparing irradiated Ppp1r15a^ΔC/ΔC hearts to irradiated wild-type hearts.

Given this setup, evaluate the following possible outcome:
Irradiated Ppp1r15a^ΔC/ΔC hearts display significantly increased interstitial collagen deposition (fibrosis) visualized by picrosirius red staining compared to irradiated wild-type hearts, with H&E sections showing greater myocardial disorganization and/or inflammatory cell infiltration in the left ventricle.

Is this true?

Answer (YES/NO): YES